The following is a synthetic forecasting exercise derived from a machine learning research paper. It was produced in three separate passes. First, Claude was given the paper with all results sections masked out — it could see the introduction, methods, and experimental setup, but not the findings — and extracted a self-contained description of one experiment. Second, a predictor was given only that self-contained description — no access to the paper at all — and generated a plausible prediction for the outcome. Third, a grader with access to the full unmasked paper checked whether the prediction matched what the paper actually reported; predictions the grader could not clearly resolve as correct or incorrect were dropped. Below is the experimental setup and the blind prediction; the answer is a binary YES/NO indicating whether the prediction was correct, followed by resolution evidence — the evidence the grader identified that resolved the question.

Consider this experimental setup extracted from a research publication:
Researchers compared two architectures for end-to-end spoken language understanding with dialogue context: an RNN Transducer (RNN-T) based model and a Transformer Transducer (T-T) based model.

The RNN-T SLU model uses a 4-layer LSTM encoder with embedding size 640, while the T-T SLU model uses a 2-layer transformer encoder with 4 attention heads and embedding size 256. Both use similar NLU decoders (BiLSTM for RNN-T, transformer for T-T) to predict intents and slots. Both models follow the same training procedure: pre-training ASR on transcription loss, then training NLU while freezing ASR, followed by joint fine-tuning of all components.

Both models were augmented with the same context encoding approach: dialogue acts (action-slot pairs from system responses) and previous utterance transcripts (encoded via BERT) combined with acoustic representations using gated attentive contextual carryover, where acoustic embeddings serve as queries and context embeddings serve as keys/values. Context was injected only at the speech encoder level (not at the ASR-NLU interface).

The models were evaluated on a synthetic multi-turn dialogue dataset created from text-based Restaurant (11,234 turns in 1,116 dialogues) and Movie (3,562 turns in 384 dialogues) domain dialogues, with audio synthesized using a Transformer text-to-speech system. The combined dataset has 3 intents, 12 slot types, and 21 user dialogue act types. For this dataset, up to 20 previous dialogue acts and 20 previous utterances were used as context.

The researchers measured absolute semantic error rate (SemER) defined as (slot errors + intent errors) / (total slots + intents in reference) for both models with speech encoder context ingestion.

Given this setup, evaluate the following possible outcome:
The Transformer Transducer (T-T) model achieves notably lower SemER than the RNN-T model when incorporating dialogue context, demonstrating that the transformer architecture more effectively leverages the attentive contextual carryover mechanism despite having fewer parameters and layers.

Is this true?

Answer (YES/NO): YES